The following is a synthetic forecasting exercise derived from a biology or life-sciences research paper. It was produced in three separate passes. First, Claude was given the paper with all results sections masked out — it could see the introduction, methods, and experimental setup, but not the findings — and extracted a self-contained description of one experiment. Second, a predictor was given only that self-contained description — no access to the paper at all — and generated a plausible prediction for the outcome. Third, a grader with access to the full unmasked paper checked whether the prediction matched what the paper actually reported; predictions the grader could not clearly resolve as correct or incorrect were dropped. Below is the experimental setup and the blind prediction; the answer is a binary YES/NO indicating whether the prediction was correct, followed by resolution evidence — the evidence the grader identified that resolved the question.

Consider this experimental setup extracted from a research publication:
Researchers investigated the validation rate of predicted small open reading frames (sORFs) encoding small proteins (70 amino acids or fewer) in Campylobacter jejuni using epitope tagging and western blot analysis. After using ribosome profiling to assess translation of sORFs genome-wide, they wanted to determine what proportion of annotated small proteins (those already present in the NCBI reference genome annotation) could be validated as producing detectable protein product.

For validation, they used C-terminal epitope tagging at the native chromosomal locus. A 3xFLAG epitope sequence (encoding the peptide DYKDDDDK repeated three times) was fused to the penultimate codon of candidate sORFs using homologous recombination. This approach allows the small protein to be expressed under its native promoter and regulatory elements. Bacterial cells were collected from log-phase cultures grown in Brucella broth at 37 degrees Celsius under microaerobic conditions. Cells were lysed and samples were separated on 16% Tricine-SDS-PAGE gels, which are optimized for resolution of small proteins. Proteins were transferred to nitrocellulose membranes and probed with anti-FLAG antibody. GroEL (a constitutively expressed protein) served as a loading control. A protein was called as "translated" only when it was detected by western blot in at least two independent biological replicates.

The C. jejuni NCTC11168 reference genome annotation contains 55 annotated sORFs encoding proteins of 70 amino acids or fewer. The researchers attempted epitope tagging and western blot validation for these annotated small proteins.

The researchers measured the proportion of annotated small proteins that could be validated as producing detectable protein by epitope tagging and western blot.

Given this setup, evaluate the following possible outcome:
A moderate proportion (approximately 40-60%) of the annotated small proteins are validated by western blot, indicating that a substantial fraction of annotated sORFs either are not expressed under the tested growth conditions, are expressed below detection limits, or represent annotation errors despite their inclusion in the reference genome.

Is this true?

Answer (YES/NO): NO